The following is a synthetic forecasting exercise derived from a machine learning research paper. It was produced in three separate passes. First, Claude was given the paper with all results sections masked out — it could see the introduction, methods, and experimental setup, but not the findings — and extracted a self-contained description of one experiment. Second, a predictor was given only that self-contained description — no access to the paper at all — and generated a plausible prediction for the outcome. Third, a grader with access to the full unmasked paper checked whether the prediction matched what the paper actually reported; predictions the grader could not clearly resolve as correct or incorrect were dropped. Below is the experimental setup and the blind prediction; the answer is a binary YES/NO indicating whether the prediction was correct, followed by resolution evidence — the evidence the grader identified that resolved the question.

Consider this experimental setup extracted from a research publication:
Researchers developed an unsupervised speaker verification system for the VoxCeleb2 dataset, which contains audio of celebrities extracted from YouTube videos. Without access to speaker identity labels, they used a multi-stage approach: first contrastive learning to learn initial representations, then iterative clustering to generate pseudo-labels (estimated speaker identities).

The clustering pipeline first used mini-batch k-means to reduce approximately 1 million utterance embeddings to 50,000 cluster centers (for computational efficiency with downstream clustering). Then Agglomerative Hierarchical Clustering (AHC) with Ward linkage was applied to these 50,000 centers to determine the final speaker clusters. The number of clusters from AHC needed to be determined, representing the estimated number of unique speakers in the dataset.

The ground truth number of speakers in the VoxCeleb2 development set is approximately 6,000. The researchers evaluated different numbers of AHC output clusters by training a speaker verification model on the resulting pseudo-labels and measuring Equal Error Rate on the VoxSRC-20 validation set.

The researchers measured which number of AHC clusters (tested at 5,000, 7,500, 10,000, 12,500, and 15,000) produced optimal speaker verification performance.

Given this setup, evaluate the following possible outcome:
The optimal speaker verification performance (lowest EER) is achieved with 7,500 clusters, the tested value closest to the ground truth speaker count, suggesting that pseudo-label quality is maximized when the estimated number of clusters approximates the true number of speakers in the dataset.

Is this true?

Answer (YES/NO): YES